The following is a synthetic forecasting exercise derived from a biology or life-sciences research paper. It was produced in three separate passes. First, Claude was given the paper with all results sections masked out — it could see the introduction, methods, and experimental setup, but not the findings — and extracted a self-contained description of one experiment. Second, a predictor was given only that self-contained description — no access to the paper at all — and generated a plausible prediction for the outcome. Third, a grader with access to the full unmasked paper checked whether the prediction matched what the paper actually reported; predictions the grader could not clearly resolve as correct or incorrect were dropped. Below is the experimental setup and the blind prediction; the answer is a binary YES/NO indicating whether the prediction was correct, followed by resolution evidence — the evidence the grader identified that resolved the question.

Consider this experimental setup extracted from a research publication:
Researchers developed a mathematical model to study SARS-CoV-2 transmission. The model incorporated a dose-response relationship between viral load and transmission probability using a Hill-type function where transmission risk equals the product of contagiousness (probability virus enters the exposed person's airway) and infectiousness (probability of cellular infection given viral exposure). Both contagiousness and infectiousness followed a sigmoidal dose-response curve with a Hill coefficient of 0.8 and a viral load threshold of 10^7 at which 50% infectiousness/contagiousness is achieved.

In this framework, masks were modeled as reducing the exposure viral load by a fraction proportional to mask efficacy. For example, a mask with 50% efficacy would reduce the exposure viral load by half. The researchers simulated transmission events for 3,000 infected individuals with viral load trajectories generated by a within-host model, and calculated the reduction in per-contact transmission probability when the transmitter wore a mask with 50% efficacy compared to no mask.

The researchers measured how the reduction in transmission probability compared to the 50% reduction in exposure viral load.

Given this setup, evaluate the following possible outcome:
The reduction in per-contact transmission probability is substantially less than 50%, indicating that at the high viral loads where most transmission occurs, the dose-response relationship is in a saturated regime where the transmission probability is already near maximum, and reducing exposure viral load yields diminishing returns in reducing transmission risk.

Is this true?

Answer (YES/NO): YES